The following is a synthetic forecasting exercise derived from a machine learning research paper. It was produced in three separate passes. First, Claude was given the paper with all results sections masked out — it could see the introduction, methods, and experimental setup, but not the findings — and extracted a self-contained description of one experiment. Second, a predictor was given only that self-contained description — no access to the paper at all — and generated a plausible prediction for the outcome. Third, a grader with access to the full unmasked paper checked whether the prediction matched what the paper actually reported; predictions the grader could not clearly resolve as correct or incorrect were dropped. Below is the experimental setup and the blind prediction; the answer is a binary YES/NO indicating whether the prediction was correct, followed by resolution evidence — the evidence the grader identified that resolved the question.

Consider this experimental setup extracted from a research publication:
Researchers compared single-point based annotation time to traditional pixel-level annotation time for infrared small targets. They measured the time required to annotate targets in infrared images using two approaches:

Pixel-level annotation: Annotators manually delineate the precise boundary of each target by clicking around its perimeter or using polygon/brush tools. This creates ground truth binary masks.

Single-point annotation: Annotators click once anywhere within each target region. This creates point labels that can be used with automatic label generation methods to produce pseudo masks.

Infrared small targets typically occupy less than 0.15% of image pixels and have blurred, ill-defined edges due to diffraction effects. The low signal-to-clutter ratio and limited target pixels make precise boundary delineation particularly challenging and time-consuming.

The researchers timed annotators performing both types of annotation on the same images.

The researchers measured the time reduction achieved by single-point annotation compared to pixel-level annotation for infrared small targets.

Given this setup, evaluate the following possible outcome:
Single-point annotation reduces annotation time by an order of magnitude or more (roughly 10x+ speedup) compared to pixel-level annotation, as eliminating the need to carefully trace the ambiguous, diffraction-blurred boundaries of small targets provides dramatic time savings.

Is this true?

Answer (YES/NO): NO